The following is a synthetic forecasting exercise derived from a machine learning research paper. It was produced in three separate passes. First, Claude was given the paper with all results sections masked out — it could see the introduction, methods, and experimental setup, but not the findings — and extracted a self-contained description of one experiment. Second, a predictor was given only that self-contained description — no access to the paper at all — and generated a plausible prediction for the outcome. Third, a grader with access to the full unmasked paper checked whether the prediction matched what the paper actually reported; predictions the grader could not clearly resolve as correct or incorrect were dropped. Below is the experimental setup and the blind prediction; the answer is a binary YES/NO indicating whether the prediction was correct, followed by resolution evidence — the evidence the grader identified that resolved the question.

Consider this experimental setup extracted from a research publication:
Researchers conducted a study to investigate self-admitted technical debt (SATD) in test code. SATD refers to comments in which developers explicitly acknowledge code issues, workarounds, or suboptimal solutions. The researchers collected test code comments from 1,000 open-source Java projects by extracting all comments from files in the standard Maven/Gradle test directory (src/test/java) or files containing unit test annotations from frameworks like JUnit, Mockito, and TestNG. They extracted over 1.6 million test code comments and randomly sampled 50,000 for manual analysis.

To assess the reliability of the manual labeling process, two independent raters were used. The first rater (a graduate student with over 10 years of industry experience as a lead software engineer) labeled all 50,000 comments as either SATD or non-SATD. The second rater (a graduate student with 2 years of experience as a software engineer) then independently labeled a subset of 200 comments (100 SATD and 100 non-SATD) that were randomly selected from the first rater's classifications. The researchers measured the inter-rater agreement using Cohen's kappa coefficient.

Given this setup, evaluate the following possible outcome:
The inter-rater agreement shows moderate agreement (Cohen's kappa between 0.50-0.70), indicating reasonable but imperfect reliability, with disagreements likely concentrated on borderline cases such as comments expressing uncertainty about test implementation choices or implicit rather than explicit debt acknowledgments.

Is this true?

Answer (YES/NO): NO